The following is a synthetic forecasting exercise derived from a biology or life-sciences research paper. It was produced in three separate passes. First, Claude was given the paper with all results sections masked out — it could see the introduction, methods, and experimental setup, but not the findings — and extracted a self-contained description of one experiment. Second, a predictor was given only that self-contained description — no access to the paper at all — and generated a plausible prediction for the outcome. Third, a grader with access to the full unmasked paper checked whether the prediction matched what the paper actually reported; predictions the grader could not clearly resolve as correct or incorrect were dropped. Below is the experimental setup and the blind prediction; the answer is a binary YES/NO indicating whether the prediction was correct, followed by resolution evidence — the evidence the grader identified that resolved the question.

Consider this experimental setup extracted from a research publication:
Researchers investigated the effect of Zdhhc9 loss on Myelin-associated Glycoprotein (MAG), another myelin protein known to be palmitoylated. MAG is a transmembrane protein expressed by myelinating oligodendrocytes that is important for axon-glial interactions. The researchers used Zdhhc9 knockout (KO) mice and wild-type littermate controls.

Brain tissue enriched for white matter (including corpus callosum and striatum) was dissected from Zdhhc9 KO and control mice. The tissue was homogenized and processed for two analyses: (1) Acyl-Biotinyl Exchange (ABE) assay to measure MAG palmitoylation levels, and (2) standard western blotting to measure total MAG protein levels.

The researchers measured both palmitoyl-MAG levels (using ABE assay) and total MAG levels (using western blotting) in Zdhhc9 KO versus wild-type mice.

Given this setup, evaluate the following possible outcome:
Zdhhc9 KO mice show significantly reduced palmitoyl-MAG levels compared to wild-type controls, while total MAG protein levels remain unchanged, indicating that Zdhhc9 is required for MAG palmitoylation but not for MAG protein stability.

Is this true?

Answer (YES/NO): NO